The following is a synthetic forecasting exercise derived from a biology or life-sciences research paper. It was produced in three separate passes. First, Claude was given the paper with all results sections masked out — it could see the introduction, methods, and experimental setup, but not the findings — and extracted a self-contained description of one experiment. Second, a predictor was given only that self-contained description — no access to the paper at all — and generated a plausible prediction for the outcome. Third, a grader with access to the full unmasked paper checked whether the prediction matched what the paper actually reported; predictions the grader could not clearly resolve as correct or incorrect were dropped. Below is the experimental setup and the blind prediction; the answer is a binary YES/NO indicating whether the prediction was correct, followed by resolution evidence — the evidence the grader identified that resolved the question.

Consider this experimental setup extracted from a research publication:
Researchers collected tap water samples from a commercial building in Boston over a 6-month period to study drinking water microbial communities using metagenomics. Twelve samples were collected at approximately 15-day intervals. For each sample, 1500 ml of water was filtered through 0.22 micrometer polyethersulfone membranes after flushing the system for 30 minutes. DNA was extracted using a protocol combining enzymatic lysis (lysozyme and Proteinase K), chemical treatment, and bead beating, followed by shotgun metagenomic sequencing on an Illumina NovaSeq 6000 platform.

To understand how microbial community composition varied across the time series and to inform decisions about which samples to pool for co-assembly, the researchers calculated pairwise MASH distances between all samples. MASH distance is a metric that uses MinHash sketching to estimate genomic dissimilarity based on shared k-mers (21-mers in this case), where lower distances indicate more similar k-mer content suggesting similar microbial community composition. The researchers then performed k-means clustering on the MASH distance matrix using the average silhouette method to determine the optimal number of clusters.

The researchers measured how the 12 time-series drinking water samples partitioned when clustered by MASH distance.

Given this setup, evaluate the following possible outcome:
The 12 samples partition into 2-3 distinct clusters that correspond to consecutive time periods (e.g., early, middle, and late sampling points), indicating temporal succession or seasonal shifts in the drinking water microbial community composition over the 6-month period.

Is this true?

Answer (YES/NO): YES